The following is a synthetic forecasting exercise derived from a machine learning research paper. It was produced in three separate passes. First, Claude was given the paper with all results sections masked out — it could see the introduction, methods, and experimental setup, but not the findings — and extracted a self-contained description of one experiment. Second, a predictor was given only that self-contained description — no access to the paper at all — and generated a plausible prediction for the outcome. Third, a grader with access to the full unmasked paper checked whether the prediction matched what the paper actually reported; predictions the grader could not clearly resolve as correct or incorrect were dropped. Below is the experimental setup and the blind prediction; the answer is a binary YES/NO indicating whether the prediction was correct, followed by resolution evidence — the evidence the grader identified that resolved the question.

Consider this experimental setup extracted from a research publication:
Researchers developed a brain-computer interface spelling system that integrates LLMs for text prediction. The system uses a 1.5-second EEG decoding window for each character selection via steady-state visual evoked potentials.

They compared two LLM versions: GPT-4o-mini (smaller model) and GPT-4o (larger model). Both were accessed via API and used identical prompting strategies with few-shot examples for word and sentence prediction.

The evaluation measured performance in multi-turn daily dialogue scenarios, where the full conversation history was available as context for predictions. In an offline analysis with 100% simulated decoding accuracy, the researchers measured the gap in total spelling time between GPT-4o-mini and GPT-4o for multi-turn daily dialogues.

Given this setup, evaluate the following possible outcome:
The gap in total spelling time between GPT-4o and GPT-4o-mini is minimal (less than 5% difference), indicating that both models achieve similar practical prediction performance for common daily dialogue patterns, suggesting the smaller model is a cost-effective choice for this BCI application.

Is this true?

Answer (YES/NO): NO